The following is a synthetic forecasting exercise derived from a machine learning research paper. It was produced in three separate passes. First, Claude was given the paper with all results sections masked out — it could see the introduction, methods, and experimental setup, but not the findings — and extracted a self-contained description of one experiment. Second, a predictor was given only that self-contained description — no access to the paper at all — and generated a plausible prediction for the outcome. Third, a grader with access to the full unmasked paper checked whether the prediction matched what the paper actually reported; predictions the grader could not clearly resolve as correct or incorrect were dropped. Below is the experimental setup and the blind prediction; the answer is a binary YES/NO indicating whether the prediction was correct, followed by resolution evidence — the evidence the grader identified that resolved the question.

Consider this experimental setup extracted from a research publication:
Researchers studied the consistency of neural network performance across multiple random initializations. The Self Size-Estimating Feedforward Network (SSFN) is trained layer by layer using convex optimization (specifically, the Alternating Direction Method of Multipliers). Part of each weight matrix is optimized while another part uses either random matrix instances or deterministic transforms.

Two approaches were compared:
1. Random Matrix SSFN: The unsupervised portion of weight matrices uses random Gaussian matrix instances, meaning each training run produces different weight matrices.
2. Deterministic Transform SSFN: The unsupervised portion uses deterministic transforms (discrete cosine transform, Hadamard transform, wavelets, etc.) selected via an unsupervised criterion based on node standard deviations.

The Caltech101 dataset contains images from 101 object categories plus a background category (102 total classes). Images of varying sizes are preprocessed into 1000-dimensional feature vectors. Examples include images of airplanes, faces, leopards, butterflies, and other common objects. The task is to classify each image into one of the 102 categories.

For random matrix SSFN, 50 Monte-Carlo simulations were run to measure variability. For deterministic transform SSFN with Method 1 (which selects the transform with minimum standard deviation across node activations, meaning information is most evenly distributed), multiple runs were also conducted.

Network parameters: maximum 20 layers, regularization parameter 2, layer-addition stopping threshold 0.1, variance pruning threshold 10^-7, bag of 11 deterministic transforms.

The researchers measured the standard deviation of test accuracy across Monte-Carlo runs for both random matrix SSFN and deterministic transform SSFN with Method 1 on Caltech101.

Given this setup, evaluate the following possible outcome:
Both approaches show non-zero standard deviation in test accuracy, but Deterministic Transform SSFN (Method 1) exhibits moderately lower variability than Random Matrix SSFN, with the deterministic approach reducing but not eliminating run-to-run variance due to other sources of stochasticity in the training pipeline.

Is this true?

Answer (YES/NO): NO